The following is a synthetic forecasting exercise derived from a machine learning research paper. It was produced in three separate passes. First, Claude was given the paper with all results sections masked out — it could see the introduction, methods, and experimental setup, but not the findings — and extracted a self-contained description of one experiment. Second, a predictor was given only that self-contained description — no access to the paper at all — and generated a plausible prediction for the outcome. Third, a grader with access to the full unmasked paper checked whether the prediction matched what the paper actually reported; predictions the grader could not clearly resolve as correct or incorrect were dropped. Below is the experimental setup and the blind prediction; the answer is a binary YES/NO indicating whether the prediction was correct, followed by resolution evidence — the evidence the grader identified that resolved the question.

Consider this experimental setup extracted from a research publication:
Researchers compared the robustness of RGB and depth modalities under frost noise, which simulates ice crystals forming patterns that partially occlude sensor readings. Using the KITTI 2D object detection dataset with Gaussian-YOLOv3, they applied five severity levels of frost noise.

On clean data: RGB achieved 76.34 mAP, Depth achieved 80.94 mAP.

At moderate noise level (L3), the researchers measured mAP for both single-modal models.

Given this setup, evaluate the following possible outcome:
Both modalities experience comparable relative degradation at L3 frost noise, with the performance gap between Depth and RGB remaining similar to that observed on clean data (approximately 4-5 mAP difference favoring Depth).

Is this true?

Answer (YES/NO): NO